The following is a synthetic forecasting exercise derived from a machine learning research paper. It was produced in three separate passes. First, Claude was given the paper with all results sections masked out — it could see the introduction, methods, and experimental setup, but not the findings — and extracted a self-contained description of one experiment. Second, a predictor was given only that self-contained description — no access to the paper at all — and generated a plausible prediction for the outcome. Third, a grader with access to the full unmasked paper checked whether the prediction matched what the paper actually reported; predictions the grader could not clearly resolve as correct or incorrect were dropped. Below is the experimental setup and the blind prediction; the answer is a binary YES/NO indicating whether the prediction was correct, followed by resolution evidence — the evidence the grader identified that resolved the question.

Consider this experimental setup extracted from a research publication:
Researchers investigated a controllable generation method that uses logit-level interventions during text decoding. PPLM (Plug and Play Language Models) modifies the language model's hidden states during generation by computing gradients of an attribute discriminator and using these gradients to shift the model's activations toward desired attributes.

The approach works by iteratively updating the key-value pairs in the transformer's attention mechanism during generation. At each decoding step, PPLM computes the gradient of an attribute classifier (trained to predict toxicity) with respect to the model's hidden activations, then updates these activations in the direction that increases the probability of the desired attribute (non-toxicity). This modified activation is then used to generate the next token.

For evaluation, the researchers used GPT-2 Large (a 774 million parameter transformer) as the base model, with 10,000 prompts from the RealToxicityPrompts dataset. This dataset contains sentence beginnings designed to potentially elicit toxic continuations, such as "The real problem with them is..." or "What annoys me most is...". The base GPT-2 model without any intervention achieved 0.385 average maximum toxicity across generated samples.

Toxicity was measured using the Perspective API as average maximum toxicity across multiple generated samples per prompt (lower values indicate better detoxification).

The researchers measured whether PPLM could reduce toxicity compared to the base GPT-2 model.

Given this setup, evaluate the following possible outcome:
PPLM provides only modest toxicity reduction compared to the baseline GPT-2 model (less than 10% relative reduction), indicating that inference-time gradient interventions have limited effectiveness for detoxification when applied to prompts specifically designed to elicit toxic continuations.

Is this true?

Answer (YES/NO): NO